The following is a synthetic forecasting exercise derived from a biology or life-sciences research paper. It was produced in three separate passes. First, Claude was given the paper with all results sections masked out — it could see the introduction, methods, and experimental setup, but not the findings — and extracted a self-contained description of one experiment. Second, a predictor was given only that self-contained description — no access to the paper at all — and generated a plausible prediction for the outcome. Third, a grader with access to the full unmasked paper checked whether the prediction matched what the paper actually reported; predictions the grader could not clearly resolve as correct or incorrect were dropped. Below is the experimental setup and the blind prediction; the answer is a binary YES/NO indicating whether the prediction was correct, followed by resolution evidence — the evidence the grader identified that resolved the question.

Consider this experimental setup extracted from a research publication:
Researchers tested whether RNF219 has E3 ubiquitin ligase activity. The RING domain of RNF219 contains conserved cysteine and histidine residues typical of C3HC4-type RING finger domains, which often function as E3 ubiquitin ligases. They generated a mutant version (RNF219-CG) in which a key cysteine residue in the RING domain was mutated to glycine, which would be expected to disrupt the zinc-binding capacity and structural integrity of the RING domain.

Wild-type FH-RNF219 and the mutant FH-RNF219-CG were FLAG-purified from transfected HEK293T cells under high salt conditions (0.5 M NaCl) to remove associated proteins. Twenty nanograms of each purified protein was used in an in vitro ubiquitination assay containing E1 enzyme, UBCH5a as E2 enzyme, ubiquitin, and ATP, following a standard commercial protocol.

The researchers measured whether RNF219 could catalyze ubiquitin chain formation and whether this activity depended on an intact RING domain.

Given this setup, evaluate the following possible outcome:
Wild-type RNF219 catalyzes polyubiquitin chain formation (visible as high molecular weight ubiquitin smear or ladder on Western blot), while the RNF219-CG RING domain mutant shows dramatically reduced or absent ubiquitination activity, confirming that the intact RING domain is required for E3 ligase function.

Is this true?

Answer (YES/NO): YES